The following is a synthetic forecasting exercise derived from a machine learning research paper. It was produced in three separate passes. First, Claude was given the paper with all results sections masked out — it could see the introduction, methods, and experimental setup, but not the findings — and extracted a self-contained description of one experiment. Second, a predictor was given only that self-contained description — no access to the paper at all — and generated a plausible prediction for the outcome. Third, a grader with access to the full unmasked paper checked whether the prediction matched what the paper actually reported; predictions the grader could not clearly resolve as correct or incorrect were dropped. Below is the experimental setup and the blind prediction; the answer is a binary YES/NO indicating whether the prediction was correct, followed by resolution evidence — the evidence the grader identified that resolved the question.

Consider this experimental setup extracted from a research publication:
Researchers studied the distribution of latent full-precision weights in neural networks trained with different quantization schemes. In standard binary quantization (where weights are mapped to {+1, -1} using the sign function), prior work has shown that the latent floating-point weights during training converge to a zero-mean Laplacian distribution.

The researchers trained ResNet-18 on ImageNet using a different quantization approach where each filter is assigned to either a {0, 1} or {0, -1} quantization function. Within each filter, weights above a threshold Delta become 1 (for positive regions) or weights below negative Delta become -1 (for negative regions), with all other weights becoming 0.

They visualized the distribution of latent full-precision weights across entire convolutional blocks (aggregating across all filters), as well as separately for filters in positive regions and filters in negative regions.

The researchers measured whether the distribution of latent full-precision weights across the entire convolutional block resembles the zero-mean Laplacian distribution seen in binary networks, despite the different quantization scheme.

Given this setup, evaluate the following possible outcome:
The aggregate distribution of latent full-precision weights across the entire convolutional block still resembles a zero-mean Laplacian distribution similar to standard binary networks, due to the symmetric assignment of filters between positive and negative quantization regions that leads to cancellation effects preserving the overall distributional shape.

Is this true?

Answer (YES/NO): YES